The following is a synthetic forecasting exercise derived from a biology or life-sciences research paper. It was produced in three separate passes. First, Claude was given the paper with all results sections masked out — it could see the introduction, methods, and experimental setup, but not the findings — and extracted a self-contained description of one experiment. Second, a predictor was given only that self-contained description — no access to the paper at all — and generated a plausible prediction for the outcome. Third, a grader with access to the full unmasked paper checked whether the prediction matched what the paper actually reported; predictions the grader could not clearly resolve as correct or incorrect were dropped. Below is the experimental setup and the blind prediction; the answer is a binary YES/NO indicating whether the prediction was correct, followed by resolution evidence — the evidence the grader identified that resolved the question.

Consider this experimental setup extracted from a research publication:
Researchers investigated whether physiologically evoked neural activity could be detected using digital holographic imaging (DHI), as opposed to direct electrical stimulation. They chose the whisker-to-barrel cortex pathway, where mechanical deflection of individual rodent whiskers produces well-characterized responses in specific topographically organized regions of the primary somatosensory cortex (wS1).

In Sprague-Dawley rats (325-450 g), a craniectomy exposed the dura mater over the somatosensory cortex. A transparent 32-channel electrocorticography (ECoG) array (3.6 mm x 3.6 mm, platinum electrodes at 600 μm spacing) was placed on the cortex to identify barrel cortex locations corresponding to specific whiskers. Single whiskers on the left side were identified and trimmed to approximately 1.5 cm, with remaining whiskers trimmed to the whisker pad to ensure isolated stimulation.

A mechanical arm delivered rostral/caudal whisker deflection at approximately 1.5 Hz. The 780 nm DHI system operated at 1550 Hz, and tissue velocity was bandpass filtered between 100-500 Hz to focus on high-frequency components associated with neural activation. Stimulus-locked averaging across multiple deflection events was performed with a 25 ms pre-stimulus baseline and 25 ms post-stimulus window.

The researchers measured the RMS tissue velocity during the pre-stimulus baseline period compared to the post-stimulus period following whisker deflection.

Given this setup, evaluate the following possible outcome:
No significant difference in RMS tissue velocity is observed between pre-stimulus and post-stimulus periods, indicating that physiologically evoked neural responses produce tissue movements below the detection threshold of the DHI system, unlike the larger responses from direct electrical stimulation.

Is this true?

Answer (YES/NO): NO